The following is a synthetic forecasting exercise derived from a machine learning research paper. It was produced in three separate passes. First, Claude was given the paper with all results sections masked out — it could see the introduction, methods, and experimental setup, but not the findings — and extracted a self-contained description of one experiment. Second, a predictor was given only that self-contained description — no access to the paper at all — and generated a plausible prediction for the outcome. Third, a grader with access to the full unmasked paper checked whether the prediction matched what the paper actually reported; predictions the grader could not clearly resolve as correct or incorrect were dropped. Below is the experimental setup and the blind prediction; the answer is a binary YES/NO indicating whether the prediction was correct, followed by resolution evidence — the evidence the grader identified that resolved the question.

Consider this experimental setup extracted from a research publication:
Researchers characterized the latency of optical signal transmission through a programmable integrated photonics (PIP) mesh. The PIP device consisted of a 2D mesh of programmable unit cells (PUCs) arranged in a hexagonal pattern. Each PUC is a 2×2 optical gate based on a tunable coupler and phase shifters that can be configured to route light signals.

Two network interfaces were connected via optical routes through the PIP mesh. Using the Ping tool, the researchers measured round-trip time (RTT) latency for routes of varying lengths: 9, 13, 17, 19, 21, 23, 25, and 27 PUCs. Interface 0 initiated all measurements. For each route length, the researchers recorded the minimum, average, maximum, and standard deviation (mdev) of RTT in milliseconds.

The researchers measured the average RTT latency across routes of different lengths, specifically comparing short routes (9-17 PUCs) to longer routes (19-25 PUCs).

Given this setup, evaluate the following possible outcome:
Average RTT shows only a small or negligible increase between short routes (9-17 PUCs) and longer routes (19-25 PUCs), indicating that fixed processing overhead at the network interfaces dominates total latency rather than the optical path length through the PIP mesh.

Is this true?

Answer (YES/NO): YES